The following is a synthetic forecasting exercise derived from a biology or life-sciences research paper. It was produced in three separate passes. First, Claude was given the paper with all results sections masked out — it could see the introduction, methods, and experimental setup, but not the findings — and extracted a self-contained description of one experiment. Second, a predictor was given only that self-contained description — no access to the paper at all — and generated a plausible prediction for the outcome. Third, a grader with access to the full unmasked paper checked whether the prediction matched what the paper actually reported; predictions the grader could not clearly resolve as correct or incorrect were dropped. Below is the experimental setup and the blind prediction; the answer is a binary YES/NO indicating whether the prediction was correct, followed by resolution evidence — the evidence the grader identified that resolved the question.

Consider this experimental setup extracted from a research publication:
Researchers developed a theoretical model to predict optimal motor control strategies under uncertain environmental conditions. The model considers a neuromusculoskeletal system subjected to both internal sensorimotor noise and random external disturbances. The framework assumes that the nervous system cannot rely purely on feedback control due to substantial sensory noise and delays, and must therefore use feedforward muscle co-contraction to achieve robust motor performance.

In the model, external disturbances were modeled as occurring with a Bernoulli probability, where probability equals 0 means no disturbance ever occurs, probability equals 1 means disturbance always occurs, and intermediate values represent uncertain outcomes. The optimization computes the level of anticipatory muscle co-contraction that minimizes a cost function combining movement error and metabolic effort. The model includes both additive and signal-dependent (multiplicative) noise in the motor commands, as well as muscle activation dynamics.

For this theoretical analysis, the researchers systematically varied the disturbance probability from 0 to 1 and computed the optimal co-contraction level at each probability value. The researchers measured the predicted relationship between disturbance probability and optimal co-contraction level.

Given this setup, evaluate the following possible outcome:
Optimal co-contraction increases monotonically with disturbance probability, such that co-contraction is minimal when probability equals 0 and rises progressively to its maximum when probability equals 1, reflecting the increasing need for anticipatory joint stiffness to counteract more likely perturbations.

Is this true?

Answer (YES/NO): NO